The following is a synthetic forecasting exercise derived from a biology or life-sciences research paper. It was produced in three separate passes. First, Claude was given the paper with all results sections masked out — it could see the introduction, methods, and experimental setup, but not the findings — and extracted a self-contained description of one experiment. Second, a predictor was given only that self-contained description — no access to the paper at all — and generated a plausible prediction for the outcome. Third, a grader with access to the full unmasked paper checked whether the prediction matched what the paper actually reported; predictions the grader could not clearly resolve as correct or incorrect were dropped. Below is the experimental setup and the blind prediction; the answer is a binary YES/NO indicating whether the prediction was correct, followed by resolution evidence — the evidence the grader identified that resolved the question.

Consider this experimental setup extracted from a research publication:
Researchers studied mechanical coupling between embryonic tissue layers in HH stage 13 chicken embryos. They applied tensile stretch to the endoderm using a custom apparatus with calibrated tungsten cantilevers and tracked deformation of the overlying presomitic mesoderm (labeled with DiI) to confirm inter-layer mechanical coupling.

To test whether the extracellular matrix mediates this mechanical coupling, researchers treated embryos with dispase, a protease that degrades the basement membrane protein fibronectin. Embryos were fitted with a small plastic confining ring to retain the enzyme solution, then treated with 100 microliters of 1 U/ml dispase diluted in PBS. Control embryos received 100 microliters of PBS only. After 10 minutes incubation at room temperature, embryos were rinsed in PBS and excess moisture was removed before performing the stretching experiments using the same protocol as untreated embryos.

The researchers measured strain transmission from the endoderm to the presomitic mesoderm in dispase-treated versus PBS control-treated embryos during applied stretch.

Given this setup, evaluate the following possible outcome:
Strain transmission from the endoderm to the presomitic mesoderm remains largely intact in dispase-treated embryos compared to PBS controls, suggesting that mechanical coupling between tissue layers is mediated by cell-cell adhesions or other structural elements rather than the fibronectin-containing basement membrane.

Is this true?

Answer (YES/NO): YES